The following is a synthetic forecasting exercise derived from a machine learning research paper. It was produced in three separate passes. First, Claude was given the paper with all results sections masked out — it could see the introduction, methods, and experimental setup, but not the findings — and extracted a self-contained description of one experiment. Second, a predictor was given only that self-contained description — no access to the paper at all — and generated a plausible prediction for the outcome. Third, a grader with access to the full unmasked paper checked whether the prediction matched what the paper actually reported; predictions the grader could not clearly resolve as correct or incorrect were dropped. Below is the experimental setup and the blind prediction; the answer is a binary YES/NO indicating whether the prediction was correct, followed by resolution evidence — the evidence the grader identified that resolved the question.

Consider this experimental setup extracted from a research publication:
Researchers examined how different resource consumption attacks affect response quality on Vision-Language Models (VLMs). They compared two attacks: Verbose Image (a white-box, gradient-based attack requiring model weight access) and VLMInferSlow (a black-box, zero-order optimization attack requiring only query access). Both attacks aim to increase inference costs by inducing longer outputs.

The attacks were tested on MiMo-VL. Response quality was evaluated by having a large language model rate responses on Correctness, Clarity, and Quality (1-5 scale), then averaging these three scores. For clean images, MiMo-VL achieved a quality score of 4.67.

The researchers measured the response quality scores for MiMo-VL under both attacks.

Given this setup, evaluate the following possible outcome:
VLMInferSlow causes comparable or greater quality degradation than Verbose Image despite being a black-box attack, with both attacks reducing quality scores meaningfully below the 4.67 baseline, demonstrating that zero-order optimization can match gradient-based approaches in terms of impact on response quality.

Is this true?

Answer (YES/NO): NO